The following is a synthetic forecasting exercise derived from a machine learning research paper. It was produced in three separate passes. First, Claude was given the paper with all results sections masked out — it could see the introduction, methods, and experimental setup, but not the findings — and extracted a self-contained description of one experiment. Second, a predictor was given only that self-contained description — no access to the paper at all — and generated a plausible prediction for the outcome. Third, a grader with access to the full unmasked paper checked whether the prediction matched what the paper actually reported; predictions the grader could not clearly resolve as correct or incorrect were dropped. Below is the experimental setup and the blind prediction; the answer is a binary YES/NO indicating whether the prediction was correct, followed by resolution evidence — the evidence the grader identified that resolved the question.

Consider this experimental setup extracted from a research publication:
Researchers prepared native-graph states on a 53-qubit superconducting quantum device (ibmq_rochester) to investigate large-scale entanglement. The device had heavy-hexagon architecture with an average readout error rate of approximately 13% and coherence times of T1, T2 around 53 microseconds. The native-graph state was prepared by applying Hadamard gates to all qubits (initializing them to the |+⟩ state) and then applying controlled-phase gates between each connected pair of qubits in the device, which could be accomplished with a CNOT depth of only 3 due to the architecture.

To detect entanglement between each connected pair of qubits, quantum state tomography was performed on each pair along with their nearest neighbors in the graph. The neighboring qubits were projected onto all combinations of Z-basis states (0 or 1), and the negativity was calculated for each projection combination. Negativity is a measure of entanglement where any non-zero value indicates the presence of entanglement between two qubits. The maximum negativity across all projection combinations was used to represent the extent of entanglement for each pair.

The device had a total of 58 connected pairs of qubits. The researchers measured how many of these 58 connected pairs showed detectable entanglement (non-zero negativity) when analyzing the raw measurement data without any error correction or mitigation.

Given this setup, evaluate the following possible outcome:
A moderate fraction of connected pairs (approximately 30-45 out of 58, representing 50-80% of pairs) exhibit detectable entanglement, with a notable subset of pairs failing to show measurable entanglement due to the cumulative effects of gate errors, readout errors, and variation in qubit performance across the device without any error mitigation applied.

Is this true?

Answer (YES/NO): YES